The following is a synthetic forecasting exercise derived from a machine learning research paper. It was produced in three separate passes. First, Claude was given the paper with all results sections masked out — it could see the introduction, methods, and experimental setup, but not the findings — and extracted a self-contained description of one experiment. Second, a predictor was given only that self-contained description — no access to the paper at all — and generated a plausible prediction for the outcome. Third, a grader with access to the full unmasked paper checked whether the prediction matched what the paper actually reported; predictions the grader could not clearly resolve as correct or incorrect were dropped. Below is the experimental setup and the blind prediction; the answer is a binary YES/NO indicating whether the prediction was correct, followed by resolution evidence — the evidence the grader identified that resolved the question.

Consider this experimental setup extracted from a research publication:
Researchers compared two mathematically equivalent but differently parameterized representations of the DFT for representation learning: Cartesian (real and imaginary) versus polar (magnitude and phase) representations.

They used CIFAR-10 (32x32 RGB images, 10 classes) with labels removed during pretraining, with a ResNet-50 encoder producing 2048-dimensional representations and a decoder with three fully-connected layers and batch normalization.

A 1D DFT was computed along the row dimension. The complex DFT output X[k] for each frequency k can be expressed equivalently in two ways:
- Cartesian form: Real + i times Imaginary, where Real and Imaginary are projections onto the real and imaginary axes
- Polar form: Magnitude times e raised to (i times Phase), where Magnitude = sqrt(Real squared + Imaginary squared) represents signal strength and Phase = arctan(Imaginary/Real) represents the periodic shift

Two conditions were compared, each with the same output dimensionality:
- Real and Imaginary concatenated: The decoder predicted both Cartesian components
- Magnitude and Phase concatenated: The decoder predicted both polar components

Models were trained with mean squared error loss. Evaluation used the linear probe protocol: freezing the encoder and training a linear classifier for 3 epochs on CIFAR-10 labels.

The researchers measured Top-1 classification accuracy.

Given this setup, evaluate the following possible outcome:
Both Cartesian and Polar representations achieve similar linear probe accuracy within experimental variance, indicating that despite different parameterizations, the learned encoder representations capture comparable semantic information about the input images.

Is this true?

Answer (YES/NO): NO